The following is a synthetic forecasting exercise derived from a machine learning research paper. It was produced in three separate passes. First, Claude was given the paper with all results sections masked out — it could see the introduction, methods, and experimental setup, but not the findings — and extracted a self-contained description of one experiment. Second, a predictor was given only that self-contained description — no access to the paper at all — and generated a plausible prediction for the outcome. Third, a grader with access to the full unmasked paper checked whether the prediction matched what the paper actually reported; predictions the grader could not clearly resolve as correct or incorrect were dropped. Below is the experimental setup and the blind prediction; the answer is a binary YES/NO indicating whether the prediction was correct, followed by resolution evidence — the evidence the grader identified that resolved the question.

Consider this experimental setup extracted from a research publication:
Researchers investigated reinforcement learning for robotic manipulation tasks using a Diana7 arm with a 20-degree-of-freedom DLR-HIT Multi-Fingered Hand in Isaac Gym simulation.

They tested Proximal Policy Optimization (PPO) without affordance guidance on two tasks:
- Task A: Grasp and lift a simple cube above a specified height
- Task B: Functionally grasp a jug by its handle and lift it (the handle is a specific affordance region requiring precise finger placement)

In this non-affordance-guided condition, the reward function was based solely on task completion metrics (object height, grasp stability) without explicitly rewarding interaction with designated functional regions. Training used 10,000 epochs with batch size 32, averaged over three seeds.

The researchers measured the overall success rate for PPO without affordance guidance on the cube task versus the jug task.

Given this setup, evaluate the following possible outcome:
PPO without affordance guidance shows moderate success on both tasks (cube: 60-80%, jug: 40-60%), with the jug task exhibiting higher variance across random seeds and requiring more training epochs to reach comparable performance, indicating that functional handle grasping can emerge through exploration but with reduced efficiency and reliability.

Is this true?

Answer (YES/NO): NO